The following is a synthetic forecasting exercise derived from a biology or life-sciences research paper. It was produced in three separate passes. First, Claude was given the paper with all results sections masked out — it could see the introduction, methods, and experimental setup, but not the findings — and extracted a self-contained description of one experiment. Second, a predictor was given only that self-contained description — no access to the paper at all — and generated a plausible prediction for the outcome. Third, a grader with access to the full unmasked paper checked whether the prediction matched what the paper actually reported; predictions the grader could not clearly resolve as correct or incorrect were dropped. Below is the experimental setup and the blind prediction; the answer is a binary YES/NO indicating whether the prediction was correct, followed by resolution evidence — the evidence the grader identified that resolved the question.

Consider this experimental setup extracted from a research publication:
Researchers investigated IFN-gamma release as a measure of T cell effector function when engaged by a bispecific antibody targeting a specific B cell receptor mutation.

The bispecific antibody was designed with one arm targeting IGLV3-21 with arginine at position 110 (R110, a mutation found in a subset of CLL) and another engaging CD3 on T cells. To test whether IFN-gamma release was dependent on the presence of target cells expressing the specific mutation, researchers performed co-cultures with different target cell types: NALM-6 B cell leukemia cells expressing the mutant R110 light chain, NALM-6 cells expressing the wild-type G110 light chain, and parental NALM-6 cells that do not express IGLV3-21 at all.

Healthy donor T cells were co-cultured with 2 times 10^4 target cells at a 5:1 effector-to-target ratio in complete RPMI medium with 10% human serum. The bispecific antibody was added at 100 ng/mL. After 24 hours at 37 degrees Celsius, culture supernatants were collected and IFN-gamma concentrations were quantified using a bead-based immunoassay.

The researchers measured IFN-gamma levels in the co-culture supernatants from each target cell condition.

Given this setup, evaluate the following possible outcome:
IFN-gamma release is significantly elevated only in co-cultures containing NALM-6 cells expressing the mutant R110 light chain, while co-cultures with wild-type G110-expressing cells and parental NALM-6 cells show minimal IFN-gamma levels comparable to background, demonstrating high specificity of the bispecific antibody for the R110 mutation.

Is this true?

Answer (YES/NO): YES